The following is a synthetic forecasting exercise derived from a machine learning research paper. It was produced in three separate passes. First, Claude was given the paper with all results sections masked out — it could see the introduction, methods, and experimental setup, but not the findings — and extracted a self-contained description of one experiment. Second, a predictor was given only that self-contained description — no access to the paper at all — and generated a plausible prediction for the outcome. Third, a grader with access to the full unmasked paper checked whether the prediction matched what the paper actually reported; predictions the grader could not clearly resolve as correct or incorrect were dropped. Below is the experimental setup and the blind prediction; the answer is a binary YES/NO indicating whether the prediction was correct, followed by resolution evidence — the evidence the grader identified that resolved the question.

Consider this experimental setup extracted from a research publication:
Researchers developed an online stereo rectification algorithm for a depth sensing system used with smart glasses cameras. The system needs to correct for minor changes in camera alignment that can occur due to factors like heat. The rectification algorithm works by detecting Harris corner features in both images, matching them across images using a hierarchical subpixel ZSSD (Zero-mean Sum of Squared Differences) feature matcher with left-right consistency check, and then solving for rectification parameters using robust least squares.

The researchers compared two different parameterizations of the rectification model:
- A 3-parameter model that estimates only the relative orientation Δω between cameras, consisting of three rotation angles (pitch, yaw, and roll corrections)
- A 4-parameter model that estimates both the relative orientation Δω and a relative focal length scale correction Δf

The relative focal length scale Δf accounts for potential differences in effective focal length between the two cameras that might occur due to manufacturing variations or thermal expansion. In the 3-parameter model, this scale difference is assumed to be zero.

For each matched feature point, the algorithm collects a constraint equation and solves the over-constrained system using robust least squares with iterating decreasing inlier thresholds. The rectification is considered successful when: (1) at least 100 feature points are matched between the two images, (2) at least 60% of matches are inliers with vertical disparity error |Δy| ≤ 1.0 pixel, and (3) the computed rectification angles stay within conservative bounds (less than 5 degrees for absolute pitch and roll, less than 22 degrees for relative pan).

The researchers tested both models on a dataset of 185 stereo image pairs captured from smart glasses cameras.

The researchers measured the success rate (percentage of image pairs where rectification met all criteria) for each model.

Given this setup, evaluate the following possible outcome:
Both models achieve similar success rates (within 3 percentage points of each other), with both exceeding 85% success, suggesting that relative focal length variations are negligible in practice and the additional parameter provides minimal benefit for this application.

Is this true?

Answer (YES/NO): NO